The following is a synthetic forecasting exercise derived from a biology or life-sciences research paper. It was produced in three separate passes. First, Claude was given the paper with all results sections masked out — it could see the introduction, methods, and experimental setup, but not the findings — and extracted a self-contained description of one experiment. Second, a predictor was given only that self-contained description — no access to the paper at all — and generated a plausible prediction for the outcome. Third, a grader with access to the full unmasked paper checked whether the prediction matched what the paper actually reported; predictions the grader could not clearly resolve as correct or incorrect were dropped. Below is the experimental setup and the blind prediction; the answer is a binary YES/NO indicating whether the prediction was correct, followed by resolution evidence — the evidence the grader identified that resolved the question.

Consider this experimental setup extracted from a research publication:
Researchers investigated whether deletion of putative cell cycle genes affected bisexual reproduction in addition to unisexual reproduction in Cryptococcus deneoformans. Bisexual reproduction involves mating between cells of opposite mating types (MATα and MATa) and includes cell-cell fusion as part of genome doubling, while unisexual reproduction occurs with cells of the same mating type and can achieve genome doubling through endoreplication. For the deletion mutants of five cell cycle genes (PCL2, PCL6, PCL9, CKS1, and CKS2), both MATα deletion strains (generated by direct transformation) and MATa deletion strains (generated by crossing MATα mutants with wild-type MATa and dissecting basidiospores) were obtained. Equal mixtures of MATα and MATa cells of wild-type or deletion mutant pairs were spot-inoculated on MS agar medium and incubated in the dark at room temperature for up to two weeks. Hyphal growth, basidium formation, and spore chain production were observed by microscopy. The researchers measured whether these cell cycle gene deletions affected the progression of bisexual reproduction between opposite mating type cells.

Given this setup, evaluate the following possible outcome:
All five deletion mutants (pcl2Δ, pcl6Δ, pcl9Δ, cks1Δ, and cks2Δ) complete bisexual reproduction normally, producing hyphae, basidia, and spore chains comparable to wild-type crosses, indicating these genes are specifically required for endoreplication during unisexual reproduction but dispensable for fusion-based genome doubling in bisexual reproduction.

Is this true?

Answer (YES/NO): NO